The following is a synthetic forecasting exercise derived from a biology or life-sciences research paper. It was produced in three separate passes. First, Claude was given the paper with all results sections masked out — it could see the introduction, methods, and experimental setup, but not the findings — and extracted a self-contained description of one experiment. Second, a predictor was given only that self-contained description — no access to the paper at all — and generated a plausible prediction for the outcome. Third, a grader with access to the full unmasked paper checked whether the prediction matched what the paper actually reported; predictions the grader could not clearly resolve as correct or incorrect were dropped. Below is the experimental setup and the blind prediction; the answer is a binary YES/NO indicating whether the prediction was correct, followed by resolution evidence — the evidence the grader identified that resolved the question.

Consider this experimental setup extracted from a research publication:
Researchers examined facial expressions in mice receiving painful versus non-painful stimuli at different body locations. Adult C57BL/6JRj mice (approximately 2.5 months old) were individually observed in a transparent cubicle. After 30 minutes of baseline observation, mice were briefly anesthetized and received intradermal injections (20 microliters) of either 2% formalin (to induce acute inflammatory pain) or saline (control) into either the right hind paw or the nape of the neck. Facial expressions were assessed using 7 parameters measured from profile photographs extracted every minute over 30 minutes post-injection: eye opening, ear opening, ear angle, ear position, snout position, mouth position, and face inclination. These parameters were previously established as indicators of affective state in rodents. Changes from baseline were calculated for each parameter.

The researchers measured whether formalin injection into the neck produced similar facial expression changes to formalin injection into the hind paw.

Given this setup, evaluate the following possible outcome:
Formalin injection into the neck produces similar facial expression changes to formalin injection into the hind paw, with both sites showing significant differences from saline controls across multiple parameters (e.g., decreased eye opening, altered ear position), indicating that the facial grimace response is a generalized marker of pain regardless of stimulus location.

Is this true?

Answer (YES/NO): NO